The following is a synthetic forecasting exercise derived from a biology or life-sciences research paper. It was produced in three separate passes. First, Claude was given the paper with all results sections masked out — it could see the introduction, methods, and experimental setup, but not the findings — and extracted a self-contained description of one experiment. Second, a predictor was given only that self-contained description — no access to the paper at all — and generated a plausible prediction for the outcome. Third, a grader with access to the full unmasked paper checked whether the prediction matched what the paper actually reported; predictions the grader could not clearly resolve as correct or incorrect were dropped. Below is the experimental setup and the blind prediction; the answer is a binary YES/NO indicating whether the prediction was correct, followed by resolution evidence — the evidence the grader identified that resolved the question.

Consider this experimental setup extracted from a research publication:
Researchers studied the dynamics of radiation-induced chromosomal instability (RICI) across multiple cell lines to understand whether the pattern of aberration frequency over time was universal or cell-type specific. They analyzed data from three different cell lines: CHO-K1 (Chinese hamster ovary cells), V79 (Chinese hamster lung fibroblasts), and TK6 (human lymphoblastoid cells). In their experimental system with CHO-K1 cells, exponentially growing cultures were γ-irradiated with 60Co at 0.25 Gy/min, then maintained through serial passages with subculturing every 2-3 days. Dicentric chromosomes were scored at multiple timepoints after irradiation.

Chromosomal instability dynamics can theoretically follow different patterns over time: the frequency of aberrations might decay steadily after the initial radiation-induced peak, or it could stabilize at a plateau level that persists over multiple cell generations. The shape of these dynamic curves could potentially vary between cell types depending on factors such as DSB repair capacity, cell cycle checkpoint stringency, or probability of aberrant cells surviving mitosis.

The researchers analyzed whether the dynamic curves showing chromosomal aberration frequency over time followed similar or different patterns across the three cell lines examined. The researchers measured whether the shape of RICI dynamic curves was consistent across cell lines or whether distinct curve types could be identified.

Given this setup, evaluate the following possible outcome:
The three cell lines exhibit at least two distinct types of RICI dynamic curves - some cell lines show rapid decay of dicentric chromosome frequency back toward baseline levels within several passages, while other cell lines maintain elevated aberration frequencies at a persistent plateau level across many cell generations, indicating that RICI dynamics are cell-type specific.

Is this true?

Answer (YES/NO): NO